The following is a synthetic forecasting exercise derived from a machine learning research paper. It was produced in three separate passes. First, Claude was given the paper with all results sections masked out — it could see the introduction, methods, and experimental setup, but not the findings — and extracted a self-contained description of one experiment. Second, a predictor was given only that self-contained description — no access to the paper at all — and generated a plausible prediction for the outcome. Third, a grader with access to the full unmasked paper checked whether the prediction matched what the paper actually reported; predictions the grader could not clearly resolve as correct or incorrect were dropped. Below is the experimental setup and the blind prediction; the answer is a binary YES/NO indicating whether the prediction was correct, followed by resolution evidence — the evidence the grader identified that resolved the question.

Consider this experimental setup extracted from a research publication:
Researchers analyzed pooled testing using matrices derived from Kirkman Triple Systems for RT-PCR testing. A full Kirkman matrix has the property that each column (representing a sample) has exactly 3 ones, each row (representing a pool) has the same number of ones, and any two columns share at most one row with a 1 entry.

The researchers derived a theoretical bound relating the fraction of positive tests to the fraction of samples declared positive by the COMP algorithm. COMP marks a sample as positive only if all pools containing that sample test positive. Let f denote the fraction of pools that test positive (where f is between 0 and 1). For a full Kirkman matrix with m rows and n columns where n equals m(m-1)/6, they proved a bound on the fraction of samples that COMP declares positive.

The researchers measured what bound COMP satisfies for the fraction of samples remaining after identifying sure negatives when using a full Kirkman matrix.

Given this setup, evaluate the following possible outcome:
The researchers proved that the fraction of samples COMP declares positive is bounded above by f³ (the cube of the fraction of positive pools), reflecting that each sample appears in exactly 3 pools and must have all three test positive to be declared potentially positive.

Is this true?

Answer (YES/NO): NO